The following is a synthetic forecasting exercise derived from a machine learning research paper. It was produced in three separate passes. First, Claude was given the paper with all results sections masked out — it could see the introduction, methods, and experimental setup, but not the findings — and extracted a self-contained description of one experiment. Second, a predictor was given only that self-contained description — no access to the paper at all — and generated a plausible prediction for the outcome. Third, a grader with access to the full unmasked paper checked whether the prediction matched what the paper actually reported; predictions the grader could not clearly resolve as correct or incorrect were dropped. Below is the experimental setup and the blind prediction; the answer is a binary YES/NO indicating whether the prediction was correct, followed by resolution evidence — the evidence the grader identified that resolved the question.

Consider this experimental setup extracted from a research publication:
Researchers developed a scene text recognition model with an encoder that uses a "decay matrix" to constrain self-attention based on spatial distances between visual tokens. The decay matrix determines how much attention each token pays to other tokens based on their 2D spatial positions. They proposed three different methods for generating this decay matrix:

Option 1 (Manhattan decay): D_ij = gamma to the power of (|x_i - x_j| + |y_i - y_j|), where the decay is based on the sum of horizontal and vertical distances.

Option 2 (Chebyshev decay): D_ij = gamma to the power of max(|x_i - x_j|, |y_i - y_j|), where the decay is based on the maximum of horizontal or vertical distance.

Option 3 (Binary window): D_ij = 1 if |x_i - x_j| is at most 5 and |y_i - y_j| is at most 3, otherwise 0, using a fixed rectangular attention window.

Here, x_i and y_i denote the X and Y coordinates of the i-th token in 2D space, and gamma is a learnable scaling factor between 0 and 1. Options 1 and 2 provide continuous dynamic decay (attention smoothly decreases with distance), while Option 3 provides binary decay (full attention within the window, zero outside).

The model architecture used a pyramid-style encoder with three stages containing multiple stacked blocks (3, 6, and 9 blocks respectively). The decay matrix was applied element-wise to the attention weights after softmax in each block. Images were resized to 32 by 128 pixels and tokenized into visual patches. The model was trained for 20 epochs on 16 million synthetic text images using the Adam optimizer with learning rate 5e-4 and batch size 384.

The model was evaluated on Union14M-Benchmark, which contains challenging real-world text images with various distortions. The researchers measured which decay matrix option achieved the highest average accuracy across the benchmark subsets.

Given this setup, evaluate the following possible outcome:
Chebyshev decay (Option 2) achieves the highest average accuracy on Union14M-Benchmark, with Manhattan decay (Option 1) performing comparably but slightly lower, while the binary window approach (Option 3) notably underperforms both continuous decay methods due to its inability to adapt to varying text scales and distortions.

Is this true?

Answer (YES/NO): YES